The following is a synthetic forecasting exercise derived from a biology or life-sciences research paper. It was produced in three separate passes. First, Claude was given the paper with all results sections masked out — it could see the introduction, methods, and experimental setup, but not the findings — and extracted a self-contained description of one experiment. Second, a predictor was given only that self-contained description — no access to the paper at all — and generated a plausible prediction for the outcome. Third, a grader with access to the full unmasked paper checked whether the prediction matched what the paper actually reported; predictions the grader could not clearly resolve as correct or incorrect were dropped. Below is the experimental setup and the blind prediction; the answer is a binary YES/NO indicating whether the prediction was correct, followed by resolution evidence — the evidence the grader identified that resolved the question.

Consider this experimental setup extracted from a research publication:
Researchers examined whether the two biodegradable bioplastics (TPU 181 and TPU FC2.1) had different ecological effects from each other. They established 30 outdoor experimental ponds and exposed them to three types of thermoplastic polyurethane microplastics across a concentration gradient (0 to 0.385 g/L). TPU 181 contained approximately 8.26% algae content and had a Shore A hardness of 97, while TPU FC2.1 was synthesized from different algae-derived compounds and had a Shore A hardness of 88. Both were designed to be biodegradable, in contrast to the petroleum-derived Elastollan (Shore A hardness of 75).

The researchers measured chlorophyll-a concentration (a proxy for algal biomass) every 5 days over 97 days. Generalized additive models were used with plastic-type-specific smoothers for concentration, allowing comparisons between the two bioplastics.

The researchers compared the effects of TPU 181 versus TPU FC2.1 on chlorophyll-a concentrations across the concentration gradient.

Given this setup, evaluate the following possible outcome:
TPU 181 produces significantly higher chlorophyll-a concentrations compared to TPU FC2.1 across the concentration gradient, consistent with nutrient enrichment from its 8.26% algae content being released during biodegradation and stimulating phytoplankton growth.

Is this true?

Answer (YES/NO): NO